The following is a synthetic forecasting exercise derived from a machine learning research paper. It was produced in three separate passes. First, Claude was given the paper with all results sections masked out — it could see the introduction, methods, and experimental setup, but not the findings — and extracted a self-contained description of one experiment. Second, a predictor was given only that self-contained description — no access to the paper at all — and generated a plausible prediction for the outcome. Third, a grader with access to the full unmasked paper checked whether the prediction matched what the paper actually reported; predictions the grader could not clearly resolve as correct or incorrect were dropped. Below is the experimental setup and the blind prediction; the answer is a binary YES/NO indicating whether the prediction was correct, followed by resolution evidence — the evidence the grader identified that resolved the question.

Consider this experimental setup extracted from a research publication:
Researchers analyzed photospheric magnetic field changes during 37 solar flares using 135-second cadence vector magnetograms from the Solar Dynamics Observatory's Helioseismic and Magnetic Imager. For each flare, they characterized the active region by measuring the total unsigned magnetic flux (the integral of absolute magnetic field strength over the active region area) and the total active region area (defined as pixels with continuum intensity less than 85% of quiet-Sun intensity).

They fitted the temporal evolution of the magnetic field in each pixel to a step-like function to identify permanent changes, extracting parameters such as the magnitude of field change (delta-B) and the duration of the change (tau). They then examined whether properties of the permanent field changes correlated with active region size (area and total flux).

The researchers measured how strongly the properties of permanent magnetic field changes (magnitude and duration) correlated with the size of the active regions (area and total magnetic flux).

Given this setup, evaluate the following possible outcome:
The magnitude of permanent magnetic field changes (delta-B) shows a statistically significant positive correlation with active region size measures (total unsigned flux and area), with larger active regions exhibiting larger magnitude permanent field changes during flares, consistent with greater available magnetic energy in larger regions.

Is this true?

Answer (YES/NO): NO